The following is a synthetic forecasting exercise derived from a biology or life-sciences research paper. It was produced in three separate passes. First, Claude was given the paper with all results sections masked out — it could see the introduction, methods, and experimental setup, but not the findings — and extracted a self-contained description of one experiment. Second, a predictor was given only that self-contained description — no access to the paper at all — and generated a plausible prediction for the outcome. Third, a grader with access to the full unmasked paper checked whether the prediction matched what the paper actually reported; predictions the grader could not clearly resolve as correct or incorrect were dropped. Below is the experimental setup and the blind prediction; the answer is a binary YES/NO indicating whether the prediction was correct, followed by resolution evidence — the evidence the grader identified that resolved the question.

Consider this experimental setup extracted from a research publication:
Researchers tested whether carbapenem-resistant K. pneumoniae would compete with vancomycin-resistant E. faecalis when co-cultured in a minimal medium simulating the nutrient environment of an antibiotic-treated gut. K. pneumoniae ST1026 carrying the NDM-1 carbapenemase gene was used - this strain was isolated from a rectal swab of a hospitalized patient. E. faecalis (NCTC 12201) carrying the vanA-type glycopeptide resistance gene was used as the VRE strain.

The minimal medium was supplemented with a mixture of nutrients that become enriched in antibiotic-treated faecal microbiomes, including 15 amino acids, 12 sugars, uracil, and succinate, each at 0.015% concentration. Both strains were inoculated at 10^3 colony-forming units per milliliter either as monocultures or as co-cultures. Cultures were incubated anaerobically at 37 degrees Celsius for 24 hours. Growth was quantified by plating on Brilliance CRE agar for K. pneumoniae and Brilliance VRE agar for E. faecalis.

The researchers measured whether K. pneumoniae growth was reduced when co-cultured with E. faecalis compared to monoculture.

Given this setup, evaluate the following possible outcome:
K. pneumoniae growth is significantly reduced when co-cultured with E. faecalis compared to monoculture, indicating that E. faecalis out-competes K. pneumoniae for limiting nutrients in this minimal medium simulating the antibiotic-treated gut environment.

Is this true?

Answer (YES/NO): NO